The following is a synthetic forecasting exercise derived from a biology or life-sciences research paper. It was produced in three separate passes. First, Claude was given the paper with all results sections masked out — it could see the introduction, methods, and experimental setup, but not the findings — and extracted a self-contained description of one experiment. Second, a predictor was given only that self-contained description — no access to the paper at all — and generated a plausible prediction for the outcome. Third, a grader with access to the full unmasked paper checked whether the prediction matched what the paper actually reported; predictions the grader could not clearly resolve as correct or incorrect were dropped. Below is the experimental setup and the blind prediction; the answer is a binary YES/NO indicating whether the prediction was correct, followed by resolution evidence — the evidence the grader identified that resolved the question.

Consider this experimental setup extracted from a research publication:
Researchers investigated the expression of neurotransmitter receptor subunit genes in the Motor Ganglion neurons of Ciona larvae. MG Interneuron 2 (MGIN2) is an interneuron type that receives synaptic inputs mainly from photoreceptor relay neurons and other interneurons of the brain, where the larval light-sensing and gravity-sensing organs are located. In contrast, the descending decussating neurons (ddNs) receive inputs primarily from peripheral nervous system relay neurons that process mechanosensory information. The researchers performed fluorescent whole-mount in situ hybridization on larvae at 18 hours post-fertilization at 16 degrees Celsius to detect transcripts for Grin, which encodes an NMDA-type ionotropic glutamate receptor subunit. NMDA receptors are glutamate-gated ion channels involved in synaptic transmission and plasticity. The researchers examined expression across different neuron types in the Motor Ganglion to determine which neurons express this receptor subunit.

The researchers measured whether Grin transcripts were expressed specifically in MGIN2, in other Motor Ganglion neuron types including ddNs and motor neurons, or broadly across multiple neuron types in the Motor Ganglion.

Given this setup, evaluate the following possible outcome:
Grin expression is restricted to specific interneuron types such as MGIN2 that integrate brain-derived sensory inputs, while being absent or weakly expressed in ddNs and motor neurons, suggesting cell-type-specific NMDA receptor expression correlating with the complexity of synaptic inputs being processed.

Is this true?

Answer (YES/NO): YES